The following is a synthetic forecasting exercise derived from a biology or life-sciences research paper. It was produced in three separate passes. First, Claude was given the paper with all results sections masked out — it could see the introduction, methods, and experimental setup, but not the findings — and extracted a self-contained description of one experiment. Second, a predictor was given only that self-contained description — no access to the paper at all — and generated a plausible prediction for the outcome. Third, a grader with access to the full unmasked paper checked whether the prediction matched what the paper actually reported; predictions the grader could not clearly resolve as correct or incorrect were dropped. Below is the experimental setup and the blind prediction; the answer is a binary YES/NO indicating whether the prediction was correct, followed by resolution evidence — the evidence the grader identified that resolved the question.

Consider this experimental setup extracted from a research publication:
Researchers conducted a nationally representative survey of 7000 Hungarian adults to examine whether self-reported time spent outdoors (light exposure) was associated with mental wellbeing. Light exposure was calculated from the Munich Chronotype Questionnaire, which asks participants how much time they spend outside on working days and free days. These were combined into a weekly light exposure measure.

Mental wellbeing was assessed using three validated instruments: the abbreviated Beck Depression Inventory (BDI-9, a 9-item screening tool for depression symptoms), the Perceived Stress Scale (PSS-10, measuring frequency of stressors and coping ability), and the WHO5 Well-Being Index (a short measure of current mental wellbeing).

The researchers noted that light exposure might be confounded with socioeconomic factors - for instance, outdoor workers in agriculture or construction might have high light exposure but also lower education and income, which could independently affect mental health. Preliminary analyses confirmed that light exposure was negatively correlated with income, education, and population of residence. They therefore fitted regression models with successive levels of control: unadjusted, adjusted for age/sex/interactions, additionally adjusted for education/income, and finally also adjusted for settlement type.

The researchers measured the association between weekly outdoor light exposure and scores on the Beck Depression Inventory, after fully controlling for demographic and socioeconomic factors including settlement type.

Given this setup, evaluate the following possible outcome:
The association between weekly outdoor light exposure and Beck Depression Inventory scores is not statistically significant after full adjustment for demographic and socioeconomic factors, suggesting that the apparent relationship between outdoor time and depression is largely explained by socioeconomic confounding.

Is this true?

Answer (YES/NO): NO